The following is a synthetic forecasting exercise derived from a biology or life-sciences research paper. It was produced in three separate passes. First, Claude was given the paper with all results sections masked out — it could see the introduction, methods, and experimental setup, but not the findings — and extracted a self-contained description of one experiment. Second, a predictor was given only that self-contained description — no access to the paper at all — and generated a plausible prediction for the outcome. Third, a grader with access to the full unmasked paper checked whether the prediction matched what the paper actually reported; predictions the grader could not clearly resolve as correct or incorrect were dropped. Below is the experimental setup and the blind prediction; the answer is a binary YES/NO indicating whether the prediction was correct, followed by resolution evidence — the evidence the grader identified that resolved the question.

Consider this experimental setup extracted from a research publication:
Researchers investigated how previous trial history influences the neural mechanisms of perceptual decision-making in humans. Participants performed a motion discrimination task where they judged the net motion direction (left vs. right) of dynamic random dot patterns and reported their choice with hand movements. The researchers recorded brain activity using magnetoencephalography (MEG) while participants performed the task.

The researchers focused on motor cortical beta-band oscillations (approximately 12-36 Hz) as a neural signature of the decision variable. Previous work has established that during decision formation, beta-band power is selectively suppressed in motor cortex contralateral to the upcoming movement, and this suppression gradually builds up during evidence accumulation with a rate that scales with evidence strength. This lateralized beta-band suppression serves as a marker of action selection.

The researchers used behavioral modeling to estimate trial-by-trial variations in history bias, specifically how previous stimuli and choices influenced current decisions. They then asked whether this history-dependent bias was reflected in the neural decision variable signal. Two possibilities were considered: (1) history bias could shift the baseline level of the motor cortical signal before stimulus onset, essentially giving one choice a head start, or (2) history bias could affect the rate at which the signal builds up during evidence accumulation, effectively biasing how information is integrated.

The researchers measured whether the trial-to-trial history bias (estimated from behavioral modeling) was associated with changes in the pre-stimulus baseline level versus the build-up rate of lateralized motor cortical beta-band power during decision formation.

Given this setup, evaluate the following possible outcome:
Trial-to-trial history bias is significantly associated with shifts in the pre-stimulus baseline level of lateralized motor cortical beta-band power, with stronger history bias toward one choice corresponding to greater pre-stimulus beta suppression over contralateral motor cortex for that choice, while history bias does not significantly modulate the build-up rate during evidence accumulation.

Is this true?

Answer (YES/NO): NO